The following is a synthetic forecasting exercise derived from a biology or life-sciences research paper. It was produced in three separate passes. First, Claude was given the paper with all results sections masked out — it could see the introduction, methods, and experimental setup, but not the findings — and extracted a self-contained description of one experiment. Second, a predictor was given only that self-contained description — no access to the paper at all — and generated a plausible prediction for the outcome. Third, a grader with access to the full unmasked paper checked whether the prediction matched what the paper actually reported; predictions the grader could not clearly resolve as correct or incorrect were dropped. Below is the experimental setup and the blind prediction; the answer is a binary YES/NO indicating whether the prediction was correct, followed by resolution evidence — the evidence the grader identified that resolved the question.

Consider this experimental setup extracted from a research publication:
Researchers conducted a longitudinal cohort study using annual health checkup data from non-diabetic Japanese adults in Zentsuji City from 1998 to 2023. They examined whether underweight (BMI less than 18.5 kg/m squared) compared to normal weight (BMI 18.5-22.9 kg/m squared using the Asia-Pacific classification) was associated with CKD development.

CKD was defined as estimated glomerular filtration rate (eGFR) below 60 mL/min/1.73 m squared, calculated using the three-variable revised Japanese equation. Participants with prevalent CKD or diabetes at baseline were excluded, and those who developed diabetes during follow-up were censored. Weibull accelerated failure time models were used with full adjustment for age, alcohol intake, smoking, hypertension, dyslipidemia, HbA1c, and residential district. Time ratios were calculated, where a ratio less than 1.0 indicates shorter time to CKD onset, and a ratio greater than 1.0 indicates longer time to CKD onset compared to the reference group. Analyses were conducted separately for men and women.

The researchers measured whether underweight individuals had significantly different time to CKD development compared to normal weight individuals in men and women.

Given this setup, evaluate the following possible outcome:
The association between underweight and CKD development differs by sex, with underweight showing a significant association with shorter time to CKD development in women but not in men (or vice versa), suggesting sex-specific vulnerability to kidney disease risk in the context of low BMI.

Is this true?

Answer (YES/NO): NO